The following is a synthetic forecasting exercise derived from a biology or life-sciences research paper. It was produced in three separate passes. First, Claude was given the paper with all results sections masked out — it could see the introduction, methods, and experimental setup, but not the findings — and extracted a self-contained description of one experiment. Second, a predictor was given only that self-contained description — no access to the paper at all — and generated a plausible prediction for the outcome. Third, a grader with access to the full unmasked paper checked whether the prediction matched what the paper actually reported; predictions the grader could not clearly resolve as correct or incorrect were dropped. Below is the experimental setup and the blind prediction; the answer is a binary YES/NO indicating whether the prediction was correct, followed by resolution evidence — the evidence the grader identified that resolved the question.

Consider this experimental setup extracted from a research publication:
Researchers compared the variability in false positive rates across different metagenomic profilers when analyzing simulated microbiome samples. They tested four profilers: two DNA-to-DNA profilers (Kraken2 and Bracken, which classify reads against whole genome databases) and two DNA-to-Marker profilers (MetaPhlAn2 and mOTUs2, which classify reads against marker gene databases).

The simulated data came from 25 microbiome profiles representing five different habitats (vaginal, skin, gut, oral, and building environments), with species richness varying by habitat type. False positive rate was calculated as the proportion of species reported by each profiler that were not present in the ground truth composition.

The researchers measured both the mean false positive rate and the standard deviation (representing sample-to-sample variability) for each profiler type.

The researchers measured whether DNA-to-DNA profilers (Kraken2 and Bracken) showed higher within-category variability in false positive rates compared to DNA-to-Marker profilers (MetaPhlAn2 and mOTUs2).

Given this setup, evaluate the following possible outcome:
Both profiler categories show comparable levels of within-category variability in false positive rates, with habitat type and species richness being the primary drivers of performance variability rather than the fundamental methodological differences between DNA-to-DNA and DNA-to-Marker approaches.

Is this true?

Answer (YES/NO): NO